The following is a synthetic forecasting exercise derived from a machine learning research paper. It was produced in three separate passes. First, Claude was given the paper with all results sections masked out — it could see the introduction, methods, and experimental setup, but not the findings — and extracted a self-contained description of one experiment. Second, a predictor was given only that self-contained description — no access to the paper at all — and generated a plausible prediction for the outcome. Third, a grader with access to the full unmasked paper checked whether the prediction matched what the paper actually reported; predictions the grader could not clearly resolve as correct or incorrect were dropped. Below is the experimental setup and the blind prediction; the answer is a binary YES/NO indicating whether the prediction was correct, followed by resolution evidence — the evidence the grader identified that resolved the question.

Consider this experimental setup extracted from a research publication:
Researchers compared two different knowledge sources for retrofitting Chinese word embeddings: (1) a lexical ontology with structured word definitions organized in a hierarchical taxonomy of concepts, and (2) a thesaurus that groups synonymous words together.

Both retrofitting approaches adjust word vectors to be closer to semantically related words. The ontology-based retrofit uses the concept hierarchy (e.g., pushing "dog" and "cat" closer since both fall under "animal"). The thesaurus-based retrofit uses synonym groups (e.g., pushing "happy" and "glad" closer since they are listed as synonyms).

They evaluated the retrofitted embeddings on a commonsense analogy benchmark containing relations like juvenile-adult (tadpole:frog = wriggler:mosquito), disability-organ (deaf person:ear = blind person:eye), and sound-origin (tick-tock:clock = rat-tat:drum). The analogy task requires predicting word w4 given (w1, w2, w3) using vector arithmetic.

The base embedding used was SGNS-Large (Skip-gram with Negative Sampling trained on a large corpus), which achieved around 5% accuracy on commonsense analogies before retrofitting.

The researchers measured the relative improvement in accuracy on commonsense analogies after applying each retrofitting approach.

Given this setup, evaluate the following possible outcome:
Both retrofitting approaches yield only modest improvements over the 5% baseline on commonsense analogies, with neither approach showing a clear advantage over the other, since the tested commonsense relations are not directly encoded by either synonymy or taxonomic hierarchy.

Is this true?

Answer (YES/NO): NO